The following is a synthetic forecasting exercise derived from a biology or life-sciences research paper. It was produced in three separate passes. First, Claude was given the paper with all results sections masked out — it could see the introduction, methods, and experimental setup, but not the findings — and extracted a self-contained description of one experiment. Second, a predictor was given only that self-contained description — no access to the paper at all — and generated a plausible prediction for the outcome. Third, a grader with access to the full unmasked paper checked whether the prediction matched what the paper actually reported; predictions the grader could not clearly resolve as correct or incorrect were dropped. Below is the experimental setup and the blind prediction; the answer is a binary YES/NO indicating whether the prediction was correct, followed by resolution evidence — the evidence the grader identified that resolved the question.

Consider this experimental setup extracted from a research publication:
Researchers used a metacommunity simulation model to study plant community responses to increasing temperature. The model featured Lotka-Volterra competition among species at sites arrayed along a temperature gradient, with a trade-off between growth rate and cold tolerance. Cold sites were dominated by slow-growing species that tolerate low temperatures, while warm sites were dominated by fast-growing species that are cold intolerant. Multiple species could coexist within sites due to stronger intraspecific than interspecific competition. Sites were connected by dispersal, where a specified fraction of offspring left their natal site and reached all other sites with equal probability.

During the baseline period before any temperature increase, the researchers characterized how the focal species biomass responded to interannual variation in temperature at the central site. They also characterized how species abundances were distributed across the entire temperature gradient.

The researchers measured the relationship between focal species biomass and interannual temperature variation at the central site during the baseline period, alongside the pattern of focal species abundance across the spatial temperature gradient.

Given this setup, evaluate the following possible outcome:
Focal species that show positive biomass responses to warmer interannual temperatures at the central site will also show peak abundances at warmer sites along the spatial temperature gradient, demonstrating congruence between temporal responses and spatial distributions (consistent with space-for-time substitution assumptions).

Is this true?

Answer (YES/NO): NO